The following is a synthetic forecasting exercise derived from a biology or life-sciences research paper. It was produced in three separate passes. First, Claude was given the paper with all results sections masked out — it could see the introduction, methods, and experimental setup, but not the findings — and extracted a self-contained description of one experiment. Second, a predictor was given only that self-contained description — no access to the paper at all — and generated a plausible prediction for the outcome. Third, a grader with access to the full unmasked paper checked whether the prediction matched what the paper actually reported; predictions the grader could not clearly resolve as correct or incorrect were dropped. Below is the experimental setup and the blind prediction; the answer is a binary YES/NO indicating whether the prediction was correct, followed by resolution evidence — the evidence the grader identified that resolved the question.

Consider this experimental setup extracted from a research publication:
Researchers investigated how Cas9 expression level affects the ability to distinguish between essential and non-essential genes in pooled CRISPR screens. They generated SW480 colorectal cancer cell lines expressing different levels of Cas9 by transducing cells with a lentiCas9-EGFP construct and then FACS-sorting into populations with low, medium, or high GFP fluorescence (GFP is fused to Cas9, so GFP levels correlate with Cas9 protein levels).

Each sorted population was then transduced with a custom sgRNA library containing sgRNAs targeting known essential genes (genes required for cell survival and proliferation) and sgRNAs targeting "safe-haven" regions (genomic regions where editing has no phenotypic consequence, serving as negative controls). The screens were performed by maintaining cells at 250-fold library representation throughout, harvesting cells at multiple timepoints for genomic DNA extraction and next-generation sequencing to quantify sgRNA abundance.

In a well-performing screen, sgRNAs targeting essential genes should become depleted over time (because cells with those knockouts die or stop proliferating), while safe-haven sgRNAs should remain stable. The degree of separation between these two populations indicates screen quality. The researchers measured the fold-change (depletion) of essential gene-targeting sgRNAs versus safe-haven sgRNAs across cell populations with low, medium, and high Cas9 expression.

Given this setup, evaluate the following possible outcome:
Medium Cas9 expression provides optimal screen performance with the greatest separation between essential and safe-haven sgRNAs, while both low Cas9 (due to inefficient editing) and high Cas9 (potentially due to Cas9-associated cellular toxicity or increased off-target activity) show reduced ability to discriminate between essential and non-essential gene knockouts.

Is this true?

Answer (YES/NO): NO